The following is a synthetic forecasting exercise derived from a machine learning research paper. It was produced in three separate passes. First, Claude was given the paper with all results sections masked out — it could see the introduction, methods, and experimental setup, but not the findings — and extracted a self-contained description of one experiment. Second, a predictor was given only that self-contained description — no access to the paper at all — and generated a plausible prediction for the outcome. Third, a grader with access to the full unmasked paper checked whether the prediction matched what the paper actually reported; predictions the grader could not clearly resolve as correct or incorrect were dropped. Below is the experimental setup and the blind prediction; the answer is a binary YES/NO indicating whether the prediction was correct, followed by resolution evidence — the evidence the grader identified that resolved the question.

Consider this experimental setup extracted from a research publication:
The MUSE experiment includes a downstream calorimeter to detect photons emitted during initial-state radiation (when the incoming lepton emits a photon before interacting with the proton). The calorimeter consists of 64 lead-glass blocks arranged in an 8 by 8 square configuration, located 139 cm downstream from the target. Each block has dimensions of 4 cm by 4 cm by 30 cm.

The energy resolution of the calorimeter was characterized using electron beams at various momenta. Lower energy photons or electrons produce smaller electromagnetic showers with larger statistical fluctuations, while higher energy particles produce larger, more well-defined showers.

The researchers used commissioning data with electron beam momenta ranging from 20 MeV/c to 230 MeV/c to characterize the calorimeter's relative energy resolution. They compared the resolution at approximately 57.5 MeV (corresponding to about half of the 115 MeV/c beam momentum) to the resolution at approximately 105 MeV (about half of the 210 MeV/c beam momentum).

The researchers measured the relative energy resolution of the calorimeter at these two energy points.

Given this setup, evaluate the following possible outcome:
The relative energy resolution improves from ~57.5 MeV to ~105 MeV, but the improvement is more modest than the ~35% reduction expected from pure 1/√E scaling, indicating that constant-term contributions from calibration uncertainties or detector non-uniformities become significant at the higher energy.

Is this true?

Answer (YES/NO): NO